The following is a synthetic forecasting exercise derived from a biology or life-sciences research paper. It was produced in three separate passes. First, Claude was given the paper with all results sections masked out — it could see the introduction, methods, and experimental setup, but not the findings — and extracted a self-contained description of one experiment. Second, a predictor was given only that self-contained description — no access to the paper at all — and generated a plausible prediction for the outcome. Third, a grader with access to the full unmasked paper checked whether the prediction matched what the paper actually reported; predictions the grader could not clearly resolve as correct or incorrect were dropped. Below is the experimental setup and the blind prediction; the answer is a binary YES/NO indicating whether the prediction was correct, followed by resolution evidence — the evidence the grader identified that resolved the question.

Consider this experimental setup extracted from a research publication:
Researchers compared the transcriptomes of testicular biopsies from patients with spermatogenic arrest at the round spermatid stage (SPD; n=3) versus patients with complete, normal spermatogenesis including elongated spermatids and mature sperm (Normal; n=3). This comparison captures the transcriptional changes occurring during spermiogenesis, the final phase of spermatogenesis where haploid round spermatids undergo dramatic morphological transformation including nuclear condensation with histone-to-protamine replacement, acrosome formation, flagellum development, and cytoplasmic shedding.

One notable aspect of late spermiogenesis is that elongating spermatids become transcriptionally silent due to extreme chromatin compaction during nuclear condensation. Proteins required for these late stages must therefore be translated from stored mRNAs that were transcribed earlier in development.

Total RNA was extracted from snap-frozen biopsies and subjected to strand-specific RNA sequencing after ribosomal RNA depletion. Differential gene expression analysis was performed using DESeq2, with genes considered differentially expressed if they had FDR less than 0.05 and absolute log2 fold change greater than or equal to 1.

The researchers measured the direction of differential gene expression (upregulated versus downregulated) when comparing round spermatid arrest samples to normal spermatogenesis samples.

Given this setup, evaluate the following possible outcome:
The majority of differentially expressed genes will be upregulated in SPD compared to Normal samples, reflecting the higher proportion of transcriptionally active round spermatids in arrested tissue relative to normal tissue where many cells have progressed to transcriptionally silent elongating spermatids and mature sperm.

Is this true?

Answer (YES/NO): NO